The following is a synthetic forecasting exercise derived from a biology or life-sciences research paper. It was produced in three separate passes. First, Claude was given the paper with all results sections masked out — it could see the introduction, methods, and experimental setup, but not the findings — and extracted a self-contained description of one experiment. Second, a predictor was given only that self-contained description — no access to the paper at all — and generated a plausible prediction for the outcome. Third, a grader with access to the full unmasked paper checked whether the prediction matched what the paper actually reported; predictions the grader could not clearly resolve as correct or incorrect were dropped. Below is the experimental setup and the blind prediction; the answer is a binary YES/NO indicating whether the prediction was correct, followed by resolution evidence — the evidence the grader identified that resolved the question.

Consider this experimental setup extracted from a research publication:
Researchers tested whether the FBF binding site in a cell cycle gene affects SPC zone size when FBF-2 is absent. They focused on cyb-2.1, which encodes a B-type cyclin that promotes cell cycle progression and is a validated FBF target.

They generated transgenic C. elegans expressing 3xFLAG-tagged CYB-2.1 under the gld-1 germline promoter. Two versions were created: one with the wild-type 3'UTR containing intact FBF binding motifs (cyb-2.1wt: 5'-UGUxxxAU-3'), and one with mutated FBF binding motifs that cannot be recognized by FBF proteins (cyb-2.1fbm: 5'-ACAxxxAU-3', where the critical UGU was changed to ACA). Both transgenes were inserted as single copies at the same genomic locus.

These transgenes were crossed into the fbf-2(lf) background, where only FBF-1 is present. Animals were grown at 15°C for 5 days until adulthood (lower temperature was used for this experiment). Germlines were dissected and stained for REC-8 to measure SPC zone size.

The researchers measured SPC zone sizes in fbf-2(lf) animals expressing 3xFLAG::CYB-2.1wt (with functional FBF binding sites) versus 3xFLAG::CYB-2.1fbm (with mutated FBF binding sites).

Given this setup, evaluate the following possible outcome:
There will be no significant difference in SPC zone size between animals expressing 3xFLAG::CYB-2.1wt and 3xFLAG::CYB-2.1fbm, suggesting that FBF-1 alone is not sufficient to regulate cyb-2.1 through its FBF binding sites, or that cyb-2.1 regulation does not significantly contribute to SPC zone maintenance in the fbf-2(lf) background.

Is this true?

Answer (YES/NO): NO